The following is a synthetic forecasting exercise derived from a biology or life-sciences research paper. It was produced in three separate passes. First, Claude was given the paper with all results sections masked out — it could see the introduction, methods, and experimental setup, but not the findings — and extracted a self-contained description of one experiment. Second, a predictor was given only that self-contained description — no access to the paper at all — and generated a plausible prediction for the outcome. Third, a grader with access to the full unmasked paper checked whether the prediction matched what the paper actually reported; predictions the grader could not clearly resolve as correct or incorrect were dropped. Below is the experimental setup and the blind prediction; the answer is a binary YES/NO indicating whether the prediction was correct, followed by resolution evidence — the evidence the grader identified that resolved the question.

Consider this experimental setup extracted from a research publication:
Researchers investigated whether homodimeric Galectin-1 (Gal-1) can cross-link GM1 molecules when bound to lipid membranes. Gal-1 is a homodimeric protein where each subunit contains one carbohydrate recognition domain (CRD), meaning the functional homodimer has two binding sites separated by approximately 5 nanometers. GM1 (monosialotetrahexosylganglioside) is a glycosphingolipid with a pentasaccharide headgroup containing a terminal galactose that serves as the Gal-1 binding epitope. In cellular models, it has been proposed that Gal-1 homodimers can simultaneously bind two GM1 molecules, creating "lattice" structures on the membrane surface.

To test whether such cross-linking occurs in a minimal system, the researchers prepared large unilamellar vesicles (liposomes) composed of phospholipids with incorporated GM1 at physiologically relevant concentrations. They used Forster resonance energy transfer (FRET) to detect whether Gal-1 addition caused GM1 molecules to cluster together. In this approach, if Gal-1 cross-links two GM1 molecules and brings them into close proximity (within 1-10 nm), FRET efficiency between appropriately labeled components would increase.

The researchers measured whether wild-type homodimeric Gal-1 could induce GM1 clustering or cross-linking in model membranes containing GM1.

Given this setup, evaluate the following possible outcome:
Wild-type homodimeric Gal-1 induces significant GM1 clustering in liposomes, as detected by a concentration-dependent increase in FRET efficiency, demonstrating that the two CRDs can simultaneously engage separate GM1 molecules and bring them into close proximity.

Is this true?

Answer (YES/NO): NO